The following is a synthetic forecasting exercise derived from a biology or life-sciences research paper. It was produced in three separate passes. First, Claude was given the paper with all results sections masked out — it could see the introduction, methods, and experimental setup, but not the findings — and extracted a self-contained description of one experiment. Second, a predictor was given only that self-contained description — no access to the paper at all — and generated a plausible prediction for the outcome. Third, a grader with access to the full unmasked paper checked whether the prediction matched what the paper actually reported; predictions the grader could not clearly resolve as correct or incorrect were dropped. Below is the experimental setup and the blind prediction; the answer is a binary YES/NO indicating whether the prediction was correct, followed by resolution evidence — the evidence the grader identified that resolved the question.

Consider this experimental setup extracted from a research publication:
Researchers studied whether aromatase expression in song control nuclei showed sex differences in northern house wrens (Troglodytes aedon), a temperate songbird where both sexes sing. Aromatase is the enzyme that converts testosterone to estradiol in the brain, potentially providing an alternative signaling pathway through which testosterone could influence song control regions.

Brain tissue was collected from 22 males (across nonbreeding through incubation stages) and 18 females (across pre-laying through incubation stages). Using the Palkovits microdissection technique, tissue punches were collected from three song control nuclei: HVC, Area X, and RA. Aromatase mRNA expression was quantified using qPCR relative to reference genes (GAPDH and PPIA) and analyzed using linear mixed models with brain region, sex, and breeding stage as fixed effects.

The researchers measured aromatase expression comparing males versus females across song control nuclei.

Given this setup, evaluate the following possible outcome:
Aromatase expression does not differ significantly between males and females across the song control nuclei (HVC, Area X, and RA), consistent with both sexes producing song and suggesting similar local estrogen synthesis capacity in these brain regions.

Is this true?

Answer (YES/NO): NO